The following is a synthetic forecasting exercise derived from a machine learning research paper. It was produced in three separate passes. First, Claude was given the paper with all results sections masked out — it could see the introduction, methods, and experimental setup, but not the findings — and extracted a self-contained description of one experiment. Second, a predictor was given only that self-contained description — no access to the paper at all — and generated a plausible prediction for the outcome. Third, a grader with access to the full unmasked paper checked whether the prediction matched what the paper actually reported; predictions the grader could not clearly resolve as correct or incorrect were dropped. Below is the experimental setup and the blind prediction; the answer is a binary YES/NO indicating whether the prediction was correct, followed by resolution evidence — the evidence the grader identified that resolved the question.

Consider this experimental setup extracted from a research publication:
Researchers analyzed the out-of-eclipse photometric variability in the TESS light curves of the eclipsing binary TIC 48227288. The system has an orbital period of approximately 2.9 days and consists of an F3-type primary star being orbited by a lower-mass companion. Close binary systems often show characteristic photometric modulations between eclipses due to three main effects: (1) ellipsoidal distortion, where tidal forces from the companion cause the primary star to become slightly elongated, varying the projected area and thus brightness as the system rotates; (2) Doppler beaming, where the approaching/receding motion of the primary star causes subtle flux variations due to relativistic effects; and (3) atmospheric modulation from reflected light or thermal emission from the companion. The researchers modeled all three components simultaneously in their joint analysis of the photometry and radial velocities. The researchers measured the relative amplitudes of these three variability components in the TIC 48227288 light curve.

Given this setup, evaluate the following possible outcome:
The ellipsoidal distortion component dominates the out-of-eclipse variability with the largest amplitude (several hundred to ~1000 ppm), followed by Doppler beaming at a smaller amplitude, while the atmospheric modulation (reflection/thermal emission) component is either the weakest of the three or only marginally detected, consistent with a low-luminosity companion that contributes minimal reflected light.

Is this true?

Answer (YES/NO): NO